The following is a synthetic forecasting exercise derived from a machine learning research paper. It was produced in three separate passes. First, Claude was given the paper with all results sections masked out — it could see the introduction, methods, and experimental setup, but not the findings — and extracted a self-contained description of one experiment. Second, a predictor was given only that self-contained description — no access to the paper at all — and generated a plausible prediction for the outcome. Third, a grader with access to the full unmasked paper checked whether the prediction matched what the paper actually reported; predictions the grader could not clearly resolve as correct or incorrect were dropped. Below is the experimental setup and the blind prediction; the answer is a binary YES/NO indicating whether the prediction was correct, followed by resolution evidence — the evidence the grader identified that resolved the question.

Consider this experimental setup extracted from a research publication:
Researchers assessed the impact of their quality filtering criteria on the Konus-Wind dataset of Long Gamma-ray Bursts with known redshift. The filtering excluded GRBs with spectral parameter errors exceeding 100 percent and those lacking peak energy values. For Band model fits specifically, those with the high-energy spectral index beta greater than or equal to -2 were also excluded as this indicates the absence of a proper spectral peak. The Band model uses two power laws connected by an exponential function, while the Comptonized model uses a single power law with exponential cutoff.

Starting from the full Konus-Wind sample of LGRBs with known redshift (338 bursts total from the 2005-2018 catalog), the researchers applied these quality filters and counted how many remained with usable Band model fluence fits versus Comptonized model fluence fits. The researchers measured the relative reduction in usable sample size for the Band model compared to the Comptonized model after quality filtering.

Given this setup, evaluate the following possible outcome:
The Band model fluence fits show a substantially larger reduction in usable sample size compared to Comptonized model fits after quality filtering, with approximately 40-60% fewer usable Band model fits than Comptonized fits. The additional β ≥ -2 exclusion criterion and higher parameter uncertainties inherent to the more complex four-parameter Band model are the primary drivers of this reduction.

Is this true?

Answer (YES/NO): NO